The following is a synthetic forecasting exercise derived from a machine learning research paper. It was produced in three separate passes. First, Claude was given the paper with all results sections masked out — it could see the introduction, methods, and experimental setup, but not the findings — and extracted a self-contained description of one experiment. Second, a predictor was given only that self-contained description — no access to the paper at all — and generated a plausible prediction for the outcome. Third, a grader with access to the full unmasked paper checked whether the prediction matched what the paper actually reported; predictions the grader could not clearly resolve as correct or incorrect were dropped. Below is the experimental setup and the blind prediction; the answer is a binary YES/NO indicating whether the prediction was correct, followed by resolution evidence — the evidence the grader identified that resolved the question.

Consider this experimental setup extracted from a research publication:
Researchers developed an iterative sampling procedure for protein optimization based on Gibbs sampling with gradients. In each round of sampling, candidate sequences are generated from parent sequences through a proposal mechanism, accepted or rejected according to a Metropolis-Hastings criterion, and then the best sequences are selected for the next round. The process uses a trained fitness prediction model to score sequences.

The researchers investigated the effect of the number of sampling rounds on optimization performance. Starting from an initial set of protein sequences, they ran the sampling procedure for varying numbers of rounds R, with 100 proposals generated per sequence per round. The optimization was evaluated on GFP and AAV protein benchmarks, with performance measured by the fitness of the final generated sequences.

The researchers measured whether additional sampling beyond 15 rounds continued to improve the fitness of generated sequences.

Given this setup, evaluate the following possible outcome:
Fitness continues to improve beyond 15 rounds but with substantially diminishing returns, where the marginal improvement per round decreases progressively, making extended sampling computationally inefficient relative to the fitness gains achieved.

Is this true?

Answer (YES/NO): NO